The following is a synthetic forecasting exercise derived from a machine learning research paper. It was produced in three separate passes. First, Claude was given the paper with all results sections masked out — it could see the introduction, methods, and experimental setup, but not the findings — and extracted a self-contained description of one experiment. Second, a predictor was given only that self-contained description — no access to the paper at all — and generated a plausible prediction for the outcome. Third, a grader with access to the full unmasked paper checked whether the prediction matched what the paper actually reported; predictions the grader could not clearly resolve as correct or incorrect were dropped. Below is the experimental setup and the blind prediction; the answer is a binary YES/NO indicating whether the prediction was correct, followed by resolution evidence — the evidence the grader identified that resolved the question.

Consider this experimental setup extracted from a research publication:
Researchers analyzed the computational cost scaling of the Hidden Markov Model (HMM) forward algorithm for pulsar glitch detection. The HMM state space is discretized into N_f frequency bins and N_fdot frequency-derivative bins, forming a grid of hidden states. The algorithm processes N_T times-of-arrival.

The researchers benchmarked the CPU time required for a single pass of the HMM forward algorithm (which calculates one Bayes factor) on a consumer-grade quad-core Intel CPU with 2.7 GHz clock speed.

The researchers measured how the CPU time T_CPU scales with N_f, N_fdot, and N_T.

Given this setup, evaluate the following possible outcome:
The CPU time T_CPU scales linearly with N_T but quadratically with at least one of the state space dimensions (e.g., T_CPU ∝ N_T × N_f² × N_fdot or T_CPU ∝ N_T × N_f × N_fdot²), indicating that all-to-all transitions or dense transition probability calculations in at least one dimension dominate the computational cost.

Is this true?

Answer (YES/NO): YES